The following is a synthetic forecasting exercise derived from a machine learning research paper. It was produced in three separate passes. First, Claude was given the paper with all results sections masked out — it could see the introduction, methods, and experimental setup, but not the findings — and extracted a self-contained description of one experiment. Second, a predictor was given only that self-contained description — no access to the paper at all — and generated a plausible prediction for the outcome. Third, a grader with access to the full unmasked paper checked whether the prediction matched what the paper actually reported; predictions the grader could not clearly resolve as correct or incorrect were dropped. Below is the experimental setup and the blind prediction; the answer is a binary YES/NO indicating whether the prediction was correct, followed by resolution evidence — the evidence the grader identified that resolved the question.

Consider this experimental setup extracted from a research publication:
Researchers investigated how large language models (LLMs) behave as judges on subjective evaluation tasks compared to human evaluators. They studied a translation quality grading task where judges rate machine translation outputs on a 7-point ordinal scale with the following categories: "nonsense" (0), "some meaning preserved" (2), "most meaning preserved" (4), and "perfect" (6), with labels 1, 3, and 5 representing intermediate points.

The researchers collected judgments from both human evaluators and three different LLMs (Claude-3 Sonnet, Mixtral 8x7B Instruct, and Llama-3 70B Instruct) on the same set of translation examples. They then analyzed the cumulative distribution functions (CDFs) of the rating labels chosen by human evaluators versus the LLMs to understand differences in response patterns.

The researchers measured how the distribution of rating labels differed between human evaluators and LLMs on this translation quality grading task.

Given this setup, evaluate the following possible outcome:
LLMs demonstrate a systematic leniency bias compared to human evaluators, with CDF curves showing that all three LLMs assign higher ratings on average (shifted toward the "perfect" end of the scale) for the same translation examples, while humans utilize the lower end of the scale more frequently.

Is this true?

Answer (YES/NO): YES